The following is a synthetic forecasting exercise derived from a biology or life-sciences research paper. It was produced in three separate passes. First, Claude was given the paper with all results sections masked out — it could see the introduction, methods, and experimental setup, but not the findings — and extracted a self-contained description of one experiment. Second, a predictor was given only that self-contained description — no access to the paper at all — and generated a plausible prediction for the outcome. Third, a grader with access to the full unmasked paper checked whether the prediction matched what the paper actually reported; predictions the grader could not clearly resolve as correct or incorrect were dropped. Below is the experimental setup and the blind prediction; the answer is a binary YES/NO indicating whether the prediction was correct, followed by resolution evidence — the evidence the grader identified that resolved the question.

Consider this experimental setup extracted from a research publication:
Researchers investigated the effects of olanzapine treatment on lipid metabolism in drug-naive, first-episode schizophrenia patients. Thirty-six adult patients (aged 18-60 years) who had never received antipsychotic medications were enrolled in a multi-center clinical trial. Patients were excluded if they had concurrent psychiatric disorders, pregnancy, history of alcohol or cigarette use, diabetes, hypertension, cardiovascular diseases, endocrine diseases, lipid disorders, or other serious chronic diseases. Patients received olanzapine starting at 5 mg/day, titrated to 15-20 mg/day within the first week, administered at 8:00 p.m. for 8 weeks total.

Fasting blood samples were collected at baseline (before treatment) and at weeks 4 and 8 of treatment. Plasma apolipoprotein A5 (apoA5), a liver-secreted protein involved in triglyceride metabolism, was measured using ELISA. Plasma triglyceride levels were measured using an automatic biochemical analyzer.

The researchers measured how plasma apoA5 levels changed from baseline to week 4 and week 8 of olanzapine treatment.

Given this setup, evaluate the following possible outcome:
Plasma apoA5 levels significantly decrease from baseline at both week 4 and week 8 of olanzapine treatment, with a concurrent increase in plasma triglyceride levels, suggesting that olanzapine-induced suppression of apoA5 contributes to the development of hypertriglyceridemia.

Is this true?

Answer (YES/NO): YES